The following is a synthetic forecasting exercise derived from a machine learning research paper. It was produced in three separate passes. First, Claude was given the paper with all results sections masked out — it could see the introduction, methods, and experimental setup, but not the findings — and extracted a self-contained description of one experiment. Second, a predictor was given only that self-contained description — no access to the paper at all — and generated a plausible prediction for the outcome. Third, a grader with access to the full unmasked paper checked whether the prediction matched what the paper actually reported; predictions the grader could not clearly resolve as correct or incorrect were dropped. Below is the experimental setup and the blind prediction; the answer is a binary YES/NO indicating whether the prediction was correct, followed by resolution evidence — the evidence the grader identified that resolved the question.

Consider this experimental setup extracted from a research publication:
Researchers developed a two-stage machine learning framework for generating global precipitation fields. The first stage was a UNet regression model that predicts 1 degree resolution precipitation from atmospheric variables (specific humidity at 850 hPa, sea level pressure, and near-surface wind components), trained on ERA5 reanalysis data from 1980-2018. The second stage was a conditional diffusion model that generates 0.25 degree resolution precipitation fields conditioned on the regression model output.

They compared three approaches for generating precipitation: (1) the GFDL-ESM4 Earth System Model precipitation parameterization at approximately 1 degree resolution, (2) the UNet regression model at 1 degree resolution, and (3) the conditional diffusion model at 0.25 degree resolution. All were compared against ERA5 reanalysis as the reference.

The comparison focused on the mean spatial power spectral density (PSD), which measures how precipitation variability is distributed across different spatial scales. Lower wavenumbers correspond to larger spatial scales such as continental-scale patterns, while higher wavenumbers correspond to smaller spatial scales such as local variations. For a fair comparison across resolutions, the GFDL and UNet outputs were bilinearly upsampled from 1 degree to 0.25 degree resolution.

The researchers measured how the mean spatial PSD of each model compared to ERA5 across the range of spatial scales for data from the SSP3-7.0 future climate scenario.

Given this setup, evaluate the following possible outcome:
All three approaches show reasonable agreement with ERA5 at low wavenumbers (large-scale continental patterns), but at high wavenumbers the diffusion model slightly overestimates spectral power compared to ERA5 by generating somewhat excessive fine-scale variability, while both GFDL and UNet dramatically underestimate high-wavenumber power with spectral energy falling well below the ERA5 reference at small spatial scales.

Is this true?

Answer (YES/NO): NO